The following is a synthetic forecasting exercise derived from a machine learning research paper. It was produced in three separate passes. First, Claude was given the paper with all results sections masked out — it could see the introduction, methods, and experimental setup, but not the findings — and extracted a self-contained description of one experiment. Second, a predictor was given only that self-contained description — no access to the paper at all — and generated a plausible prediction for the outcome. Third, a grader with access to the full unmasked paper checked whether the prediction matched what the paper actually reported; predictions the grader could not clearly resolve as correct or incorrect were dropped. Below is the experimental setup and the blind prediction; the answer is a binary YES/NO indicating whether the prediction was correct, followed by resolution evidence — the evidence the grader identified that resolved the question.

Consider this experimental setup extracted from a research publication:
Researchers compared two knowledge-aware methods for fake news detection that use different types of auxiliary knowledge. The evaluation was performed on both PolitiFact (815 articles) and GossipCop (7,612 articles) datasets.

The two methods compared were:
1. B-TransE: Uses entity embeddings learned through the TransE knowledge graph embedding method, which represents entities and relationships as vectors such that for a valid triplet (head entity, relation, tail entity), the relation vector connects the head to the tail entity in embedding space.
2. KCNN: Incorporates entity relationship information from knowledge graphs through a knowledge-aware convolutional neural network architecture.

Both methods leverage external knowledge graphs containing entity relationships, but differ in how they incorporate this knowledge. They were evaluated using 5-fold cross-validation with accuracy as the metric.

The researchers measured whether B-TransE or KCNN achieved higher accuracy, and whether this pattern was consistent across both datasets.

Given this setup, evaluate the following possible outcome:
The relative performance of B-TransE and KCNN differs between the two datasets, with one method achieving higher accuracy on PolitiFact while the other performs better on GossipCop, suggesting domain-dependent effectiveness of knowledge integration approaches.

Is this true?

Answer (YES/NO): NO